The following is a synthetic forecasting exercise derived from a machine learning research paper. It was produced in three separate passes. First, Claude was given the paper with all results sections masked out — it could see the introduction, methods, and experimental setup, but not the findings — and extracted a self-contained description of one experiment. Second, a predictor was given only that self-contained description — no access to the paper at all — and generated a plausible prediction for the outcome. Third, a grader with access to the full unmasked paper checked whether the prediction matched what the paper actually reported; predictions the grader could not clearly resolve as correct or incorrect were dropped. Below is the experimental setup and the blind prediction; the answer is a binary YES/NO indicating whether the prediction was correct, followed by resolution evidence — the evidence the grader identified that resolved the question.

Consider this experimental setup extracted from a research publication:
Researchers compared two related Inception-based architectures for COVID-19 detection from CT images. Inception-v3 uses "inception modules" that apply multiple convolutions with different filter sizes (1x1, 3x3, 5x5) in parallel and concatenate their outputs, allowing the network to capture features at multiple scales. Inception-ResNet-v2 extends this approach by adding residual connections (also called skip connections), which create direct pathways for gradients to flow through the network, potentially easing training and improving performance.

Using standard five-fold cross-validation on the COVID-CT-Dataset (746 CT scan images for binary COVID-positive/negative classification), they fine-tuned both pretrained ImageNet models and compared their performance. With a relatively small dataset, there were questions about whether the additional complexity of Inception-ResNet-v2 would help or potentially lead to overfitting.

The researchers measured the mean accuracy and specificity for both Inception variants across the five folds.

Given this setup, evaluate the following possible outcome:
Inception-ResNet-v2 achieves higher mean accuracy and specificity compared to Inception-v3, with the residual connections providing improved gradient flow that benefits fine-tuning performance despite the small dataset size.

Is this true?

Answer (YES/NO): YES